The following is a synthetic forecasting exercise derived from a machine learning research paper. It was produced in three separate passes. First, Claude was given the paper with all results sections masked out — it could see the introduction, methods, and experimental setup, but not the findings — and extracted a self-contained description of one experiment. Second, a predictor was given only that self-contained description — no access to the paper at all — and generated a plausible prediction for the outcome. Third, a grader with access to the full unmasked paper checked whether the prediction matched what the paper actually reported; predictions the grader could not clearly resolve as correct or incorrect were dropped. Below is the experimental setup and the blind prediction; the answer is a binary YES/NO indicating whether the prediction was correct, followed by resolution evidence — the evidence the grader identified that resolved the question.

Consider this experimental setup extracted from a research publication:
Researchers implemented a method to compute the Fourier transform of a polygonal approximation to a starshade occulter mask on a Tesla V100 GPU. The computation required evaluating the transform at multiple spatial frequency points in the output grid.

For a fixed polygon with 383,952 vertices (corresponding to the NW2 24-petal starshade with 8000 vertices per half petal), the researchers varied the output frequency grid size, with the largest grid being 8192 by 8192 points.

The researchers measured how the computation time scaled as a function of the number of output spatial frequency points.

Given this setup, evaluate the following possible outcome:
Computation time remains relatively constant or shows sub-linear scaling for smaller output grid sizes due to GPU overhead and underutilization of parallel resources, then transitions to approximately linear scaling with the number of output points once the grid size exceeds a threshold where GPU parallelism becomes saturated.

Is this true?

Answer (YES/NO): NO